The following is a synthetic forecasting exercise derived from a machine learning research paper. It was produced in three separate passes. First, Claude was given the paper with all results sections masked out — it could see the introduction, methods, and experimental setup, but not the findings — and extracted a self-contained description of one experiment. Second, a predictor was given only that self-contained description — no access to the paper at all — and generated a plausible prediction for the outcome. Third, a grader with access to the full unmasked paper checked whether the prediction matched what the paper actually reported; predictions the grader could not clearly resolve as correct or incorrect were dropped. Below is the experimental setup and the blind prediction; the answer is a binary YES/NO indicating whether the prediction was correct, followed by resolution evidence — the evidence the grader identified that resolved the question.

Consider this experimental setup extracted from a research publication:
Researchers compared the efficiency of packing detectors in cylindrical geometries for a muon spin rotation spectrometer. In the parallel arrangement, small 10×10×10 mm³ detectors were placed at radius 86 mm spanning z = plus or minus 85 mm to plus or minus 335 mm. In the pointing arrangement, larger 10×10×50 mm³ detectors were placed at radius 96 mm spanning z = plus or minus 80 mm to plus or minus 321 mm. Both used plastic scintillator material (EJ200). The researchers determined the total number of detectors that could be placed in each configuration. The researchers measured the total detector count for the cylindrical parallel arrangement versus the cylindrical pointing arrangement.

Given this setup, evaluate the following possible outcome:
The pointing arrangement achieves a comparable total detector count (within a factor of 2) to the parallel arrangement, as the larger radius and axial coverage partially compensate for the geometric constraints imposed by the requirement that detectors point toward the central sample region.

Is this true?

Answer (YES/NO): YES